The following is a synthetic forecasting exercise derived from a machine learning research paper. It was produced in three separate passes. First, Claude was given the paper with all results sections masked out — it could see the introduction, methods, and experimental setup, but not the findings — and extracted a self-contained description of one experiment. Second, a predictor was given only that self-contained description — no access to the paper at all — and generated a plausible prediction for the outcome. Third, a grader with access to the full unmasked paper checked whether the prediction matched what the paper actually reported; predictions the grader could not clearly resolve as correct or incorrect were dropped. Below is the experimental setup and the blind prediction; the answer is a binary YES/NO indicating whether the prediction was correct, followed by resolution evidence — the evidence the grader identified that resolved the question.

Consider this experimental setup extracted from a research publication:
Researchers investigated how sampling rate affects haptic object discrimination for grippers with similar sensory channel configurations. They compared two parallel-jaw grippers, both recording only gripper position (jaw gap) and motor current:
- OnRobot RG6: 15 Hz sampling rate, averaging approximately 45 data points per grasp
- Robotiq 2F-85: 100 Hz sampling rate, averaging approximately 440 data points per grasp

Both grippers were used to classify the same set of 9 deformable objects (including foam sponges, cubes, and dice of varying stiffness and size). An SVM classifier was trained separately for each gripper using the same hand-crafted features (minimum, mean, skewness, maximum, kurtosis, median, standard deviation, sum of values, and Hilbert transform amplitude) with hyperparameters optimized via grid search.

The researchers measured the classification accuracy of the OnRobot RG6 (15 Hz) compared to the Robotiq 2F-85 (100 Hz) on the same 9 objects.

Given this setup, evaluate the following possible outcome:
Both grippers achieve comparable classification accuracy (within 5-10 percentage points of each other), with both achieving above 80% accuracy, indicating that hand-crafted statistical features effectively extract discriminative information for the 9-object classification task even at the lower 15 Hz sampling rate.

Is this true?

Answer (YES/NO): YES